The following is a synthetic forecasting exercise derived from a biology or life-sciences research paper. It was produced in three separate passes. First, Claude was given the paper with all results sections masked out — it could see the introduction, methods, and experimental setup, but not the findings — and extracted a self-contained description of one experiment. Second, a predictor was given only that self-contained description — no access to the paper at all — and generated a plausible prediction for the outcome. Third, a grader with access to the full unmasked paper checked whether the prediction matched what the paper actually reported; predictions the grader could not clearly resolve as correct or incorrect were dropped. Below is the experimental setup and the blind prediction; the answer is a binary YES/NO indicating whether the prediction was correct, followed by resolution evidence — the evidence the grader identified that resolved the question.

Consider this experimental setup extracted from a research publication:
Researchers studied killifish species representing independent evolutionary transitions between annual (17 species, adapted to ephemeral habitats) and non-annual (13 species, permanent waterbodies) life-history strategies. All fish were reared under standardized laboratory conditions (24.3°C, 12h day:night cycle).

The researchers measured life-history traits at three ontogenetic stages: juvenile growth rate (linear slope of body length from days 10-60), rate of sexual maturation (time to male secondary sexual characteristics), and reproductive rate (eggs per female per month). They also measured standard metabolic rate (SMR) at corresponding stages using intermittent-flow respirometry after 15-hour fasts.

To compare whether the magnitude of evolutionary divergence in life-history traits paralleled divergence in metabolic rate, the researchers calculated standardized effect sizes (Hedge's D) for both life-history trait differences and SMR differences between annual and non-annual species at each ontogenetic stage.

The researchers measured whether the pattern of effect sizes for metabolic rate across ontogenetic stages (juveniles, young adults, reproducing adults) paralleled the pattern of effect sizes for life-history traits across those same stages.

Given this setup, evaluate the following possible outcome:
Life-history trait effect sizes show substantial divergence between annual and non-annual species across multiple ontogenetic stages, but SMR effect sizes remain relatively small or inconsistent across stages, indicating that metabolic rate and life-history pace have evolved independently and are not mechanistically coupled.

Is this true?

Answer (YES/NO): NO